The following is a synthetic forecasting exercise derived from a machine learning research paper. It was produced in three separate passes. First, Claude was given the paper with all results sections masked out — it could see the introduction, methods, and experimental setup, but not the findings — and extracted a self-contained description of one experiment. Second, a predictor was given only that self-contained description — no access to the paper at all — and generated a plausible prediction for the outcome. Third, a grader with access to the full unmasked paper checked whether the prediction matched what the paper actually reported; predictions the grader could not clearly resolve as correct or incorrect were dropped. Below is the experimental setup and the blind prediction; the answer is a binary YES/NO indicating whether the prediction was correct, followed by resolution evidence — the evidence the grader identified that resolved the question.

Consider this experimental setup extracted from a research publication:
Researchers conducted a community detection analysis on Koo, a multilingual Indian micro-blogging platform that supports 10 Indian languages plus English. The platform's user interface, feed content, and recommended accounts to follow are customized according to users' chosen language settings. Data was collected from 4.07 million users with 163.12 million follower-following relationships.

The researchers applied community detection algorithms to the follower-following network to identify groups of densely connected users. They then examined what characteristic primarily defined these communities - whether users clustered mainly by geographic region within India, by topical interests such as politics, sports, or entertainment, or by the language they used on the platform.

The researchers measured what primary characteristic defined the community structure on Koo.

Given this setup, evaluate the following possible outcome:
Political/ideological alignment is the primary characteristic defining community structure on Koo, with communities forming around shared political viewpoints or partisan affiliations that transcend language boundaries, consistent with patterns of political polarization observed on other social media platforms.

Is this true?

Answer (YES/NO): NO